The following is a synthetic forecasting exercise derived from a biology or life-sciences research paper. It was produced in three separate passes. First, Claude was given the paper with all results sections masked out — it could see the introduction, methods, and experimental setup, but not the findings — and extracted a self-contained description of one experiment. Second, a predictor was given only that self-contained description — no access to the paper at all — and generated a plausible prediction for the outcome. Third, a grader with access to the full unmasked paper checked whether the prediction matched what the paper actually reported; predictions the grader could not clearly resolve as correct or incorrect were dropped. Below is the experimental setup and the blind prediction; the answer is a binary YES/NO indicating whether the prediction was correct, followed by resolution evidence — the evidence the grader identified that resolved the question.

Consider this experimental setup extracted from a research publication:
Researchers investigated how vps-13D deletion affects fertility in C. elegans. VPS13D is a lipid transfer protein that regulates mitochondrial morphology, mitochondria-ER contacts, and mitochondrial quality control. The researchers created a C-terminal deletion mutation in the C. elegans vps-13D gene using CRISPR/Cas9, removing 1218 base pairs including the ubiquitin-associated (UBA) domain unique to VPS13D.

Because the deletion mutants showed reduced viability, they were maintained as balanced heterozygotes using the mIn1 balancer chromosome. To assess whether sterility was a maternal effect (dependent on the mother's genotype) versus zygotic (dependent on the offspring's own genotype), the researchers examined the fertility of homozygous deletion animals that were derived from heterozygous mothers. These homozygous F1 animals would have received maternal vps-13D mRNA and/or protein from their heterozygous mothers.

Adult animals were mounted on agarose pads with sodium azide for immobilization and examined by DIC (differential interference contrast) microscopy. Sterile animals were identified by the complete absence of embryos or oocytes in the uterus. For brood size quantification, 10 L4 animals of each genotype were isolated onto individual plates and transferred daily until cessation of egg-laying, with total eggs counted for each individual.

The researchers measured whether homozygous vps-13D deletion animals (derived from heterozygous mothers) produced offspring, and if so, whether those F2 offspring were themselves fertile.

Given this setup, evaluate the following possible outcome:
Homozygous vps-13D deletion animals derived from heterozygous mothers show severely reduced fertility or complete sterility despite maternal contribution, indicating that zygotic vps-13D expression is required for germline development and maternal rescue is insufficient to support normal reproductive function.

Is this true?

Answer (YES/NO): YES